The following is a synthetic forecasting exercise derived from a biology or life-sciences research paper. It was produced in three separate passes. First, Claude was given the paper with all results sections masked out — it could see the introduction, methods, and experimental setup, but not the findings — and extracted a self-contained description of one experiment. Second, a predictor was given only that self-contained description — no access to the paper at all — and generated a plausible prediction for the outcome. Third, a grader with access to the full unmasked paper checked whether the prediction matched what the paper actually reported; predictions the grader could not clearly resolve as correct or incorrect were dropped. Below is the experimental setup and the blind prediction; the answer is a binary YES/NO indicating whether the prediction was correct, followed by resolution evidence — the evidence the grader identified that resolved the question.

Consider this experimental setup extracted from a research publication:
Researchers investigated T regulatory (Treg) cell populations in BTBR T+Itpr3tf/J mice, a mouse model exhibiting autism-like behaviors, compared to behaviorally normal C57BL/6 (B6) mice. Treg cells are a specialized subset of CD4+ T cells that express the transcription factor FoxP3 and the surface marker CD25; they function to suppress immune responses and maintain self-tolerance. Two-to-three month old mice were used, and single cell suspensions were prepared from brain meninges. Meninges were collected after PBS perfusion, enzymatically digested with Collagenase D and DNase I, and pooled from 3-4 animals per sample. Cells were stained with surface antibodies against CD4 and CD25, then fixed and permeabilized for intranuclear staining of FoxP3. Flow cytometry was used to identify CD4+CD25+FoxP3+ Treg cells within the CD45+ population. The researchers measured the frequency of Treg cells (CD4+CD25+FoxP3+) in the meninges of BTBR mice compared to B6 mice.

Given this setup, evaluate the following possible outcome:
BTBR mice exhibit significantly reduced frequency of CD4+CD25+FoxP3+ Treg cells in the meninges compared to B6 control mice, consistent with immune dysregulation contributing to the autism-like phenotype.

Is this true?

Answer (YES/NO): YES